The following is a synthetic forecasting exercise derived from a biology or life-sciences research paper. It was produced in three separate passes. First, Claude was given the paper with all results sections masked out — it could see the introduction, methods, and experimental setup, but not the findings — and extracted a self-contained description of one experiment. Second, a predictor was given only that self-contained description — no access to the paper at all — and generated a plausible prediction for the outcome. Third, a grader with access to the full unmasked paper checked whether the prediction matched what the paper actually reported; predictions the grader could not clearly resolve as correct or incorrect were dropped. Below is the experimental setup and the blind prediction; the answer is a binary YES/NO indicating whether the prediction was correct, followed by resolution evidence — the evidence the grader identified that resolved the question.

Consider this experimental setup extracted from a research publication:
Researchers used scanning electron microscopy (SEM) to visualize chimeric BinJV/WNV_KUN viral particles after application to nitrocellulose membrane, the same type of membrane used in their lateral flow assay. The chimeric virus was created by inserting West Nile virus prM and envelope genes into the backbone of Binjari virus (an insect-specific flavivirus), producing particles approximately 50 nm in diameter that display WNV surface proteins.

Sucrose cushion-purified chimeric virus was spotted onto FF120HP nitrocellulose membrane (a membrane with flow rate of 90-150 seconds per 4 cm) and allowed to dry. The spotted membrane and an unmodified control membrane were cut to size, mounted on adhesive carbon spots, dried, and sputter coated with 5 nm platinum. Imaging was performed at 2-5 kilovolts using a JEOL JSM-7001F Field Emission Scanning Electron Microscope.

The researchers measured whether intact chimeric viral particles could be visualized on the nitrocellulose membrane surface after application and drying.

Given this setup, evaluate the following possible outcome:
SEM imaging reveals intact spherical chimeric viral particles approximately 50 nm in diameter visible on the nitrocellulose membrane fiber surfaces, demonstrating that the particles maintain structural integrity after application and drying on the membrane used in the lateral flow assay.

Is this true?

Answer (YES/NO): YES